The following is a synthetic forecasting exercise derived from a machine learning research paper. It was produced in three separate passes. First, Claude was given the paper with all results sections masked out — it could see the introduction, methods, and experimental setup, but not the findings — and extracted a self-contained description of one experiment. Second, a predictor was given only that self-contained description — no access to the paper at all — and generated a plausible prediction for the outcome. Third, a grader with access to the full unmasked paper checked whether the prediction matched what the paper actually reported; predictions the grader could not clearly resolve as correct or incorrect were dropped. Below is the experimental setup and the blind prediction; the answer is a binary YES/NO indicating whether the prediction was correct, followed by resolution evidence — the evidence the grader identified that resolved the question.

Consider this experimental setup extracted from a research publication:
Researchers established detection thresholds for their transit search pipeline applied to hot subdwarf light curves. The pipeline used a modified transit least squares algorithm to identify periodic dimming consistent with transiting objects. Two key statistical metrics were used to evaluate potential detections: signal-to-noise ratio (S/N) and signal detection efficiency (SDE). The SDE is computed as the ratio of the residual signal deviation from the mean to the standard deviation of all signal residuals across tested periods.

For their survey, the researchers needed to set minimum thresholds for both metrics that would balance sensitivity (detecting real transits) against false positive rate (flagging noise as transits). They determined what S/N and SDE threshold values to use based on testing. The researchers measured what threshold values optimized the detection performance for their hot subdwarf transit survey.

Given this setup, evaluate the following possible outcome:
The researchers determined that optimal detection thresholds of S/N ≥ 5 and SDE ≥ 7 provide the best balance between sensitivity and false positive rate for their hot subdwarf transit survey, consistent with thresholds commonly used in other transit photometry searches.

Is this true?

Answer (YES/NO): NO